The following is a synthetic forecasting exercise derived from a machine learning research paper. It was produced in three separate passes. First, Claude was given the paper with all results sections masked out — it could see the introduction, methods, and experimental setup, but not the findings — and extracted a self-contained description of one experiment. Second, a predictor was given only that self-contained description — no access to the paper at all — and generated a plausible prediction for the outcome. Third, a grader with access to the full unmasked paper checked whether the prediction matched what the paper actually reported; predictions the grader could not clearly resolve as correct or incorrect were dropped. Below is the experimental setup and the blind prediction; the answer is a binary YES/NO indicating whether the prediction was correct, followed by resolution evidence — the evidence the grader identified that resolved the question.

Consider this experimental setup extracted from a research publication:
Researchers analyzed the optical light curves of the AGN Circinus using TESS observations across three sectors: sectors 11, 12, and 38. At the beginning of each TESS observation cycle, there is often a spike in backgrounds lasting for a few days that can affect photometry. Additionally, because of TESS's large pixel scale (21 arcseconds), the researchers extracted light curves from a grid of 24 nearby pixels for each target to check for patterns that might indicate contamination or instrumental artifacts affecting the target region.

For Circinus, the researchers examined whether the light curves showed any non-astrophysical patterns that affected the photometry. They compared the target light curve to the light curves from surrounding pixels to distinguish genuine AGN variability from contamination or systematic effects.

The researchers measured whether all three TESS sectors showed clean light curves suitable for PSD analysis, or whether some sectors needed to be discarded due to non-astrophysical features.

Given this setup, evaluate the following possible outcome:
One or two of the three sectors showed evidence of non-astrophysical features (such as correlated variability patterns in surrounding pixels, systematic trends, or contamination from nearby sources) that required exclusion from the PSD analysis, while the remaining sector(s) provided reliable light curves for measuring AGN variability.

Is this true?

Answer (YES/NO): YES